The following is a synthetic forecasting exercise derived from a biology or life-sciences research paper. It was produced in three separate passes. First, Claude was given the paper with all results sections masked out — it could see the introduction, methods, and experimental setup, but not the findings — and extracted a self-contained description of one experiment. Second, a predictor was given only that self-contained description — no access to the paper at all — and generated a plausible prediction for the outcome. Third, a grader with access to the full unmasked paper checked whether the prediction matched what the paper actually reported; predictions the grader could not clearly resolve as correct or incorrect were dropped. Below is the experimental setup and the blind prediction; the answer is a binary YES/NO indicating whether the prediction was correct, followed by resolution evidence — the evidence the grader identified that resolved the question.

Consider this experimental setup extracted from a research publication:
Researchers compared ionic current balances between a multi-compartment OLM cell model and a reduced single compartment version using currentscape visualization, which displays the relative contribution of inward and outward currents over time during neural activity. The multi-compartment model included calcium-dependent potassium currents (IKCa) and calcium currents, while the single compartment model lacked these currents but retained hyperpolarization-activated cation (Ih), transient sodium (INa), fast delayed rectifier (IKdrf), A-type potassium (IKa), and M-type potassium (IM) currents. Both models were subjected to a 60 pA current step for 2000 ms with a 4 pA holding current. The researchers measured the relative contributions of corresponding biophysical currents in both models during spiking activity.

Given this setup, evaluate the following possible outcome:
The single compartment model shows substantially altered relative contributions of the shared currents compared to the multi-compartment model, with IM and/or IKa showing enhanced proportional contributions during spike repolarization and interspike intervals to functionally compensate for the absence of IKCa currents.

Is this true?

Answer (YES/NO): NO